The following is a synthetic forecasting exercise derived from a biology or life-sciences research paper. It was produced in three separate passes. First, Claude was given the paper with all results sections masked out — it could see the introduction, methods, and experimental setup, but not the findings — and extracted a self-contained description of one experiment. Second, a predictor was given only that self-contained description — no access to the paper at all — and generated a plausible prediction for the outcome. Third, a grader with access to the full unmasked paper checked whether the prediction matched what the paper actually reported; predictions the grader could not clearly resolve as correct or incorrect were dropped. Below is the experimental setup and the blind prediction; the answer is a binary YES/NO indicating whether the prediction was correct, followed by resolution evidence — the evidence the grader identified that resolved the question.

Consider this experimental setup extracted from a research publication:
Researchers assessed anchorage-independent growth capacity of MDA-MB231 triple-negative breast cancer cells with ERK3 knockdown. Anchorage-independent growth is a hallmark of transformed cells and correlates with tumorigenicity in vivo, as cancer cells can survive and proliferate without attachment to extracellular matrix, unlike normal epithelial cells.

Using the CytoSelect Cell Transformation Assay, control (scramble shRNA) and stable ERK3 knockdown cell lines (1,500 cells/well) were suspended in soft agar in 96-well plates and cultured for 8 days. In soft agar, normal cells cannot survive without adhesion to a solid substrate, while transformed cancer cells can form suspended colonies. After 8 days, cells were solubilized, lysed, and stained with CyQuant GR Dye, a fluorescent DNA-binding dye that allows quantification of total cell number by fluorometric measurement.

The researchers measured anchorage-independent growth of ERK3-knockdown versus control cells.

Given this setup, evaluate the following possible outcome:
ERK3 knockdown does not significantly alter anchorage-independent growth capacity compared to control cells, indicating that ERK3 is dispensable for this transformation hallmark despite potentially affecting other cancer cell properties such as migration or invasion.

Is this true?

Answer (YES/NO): NO